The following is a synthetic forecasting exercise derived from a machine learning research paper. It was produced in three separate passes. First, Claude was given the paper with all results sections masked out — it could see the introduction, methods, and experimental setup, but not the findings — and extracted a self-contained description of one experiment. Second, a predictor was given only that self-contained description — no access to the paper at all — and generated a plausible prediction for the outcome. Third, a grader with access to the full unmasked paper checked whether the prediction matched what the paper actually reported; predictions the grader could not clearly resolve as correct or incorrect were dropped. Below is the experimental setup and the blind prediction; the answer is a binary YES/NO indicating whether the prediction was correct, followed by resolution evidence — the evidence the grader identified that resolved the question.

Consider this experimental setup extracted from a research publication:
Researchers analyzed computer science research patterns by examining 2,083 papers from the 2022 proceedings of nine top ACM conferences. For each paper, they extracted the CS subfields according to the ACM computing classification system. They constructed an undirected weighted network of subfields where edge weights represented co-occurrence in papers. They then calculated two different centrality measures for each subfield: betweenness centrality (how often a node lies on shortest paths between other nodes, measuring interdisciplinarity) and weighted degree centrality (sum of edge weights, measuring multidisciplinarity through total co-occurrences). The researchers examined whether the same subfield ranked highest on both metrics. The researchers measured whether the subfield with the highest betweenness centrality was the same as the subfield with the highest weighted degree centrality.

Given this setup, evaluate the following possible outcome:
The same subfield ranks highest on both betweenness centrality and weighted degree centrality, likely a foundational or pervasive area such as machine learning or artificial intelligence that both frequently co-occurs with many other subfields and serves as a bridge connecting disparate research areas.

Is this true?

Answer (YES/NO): YES